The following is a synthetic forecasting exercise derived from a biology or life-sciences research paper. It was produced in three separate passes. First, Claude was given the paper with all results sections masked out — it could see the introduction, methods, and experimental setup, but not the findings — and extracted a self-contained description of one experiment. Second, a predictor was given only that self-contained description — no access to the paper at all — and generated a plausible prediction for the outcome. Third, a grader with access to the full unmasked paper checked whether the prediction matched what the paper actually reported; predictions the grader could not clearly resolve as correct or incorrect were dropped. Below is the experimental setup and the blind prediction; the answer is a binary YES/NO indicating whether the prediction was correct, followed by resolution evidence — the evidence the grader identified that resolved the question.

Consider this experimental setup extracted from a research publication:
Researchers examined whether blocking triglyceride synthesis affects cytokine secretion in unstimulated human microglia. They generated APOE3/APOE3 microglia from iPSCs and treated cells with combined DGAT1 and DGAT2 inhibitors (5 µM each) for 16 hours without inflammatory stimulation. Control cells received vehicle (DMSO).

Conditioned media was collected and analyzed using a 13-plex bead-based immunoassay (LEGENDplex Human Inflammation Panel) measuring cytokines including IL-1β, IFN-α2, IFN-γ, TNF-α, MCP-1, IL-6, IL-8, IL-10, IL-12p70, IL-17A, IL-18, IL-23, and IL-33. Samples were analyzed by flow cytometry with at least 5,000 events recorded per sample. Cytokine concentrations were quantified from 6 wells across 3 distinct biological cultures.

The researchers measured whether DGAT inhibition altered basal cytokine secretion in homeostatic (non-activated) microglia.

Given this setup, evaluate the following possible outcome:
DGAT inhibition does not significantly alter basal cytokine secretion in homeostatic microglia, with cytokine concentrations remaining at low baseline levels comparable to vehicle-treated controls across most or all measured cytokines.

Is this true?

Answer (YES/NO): YES